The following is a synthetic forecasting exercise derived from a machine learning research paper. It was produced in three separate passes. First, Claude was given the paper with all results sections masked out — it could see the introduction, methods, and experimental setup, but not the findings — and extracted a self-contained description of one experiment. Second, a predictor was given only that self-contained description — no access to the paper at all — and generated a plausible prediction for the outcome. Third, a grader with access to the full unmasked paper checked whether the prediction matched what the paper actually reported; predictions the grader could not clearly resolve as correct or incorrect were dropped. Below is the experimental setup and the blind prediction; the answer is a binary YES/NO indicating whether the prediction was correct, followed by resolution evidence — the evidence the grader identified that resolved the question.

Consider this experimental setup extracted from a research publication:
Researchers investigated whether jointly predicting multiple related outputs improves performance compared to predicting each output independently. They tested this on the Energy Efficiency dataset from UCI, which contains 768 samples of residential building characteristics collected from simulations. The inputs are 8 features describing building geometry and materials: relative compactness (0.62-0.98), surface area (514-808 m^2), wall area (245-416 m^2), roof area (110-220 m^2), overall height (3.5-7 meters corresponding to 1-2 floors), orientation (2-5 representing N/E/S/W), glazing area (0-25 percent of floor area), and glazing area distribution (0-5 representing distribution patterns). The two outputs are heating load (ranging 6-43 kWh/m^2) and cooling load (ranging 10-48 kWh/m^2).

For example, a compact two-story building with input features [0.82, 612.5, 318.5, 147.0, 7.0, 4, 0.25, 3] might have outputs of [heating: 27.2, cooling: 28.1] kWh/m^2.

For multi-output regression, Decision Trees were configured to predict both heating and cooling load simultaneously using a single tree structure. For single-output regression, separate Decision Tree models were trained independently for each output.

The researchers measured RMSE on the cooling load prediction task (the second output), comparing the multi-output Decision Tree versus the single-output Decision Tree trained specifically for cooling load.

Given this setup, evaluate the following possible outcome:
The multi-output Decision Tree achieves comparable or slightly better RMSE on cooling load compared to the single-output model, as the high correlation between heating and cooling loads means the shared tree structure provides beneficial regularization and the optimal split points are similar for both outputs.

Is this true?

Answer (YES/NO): NO